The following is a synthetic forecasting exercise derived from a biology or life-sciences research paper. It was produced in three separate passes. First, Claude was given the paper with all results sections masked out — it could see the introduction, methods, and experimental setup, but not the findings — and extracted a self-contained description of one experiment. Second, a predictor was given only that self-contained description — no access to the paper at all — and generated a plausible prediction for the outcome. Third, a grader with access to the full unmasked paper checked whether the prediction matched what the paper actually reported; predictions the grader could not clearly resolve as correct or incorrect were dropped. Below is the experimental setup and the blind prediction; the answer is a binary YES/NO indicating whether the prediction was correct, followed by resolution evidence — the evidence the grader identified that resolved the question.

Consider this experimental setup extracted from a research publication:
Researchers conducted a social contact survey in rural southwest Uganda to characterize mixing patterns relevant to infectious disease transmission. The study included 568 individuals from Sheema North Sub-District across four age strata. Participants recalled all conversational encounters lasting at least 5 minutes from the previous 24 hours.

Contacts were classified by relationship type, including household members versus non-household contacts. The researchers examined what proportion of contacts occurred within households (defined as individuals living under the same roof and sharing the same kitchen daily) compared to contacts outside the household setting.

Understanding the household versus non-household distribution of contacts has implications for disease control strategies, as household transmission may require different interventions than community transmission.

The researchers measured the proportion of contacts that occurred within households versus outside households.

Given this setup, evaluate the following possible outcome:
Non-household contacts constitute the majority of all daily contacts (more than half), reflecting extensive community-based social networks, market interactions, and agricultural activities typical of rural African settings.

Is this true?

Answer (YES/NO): NO